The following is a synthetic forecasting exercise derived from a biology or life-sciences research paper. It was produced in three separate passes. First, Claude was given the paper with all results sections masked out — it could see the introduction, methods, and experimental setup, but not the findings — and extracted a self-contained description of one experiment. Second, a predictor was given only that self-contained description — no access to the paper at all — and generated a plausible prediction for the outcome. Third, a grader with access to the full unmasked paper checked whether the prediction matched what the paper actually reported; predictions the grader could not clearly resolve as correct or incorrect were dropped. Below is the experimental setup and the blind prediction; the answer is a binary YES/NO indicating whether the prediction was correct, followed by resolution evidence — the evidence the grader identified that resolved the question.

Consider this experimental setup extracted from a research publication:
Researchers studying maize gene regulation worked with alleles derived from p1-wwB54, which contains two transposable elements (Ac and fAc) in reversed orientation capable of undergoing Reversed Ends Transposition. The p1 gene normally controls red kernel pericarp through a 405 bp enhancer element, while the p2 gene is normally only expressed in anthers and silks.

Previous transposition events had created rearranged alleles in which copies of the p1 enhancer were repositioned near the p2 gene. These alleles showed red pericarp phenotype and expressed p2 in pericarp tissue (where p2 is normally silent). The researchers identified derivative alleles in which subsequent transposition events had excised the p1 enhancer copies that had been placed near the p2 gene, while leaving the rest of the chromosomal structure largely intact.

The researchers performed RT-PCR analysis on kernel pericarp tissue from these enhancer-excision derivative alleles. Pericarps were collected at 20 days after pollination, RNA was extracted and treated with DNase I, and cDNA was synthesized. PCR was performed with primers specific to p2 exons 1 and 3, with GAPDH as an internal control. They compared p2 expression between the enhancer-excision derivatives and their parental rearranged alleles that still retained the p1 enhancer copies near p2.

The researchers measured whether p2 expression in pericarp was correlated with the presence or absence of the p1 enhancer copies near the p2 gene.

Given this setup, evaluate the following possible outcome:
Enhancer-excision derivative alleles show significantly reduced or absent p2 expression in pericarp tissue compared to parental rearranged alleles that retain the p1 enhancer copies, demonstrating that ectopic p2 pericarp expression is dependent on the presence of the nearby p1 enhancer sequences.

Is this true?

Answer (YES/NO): YES